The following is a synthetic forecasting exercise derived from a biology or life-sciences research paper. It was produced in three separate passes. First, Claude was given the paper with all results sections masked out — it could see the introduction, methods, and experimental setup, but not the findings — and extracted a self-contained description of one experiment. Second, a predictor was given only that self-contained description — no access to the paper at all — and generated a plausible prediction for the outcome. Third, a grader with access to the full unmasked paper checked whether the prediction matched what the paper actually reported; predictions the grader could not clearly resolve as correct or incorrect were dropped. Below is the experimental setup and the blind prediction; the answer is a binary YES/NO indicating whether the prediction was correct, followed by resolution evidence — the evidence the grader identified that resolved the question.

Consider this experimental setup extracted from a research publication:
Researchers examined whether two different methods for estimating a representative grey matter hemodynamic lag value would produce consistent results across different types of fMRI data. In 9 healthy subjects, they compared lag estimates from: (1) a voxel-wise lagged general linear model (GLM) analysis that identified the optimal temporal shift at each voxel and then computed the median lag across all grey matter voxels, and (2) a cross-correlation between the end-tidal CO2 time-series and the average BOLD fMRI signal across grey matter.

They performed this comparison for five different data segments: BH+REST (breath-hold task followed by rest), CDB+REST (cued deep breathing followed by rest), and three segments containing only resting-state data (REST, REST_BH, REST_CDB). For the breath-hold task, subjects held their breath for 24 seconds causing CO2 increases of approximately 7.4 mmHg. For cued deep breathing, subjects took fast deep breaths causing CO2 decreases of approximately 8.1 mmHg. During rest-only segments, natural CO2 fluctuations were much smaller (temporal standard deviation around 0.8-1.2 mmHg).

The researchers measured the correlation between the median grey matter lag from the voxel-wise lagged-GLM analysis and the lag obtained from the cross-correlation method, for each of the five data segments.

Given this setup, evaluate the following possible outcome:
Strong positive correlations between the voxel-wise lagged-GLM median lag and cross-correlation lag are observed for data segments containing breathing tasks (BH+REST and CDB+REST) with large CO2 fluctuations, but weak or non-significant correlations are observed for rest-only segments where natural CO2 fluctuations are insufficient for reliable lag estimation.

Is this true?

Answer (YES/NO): NO